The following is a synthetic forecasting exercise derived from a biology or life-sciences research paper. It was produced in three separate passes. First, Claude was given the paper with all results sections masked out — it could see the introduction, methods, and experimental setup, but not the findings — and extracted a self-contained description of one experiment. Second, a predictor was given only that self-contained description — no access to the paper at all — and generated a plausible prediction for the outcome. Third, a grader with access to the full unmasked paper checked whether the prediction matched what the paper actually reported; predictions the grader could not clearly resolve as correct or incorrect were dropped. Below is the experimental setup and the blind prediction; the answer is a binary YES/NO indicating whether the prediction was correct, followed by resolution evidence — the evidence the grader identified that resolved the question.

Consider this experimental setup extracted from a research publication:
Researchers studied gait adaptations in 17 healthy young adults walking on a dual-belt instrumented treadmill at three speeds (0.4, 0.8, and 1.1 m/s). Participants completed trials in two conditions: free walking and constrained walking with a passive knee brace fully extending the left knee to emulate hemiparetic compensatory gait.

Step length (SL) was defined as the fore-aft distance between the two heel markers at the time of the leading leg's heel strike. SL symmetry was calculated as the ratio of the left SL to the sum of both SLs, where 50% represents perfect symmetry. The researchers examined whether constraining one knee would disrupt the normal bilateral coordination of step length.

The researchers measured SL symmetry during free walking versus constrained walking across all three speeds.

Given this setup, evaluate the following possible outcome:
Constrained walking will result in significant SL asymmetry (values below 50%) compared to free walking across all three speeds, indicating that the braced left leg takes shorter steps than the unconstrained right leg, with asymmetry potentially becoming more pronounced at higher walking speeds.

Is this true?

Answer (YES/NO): NO